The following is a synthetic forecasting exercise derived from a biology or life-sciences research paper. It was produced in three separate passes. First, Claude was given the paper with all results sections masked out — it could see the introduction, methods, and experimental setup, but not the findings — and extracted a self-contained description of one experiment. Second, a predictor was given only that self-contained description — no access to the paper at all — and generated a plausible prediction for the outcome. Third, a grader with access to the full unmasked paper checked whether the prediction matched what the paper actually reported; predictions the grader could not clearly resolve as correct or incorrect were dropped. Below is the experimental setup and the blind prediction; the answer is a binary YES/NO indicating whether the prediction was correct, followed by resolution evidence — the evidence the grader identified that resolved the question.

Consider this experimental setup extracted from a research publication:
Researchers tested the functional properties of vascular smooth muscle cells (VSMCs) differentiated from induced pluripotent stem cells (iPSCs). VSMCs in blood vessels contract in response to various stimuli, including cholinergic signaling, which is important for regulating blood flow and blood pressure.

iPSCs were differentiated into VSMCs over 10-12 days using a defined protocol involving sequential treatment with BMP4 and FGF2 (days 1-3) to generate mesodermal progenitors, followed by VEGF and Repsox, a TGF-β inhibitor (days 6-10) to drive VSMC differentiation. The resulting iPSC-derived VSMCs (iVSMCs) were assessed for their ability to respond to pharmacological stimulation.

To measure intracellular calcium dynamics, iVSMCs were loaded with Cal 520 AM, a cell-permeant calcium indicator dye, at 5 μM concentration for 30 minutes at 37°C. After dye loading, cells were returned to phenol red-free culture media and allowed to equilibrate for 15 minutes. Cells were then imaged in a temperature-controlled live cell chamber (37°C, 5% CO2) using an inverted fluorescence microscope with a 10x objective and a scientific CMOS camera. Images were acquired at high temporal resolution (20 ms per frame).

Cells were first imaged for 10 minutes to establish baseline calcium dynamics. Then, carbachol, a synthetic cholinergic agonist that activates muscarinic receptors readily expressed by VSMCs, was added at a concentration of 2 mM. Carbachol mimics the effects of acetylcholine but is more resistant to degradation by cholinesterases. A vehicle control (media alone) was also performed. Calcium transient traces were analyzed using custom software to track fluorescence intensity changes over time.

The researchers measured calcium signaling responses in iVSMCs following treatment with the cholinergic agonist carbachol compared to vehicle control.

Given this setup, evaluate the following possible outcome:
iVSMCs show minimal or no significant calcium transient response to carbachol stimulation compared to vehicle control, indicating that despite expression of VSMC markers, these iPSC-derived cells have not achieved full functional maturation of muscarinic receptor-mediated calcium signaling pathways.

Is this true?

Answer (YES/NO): NO